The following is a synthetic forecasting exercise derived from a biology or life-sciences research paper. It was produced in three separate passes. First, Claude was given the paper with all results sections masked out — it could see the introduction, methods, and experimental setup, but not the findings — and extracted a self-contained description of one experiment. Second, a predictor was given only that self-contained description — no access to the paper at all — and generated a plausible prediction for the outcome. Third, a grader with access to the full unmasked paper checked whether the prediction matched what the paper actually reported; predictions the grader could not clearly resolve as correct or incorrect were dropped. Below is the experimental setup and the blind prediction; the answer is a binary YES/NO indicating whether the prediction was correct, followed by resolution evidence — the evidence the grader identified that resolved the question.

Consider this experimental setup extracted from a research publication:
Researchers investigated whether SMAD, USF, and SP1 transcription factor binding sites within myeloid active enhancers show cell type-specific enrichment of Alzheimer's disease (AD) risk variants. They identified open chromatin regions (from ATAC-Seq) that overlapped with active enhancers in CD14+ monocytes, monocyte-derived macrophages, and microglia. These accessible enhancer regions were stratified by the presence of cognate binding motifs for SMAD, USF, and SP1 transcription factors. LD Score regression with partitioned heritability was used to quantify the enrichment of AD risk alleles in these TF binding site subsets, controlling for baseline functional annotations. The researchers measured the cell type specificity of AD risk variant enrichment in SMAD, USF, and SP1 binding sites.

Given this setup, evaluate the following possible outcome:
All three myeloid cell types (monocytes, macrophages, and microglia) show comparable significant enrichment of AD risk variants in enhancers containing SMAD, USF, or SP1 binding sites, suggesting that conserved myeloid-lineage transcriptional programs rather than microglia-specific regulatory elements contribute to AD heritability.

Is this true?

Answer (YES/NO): NO